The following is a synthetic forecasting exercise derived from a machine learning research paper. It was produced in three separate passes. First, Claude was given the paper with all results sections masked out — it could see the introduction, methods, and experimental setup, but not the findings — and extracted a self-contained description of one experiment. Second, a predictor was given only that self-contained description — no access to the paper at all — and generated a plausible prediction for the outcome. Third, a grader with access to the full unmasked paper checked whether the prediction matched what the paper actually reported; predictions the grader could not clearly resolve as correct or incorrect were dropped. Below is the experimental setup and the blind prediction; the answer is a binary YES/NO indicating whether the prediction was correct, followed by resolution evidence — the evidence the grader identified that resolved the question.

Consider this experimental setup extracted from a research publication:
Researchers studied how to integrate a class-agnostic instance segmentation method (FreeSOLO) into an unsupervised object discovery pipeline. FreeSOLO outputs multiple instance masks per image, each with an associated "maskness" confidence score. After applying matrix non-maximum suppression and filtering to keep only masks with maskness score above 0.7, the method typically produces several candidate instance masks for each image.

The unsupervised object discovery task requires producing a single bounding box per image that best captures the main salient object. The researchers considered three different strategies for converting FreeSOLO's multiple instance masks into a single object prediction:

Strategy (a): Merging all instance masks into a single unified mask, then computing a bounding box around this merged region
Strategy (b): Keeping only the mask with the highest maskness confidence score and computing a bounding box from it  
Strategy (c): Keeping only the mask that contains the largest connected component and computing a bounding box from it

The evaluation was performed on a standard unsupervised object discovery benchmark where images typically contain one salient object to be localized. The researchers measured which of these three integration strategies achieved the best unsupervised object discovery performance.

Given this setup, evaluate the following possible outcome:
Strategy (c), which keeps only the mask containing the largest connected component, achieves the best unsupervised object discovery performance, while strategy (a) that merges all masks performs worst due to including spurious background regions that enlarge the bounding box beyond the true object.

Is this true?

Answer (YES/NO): NO